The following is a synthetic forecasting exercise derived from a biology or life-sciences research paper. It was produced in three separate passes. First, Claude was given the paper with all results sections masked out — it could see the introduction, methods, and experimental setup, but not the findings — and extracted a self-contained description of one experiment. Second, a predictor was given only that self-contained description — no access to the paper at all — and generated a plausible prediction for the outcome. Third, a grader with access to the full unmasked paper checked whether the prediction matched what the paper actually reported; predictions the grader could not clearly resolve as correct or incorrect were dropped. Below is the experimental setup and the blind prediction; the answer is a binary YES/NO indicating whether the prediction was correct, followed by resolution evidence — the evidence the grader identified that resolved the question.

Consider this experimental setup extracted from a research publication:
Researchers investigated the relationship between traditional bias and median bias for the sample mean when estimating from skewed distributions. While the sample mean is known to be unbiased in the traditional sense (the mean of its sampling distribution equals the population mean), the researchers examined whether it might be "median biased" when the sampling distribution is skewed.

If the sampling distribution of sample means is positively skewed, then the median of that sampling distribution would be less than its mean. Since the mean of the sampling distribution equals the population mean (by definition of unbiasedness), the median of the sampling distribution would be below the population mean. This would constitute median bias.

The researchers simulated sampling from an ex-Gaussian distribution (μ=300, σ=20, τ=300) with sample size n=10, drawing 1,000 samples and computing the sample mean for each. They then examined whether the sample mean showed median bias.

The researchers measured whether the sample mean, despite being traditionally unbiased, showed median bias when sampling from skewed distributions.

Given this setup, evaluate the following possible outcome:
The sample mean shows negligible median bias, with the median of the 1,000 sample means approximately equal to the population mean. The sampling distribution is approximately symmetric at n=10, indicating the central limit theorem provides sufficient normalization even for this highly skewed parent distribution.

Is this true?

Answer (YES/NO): NO